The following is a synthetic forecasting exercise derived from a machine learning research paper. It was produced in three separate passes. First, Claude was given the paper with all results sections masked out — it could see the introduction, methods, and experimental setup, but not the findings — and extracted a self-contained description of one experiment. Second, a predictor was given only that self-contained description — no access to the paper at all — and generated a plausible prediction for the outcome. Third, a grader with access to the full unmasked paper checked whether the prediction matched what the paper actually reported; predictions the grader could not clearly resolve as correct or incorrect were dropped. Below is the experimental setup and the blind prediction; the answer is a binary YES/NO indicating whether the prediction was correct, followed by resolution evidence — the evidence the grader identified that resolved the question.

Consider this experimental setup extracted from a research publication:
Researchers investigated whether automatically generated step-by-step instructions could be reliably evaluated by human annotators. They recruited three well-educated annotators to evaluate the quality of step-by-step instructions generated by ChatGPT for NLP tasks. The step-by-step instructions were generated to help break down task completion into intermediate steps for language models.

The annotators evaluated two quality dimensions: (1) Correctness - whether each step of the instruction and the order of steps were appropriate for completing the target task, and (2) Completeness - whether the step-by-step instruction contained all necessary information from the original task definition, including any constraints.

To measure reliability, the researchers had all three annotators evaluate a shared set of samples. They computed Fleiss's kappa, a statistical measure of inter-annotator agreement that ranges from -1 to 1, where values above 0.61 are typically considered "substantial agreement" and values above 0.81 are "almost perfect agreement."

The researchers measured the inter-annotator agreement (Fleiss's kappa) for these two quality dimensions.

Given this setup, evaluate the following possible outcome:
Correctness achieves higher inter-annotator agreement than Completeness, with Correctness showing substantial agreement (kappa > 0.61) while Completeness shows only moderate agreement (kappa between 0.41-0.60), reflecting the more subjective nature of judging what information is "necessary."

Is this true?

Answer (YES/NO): NO